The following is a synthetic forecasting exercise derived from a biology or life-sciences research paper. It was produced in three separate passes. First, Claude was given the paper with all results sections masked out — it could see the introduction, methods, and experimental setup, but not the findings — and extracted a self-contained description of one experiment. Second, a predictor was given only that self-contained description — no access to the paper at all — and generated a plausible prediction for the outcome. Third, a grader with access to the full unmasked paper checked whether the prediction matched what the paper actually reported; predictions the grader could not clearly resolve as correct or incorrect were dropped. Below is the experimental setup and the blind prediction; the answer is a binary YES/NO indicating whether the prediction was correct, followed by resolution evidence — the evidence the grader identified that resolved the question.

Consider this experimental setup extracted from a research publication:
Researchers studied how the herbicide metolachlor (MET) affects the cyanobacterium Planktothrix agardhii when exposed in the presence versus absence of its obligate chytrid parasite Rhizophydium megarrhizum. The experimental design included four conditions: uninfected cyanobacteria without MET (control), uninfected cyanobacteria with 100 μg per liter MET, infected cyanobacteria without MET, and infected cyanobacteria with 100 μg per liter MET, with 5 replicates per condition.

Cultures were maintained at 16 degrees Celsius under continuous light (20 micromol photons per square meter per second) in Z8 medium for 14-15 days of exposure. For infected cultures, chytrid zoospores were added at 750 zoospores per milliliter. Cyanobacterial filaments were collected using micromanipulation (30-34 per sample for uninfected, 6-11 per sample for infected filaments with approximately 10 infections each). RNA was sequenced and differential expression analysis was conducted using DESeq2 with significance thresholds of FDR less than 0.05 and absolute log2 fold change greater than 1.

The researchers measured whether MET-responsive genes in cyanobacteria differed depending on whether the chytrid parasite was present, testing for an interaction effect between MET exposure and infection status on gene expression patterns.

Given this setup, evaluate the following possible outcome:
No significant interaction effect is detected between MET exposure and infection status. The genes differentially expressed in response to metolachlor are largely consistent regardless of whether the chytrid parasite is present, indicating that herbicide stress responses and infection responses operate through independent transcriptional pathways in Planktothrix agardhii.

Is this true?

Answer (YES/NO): NO